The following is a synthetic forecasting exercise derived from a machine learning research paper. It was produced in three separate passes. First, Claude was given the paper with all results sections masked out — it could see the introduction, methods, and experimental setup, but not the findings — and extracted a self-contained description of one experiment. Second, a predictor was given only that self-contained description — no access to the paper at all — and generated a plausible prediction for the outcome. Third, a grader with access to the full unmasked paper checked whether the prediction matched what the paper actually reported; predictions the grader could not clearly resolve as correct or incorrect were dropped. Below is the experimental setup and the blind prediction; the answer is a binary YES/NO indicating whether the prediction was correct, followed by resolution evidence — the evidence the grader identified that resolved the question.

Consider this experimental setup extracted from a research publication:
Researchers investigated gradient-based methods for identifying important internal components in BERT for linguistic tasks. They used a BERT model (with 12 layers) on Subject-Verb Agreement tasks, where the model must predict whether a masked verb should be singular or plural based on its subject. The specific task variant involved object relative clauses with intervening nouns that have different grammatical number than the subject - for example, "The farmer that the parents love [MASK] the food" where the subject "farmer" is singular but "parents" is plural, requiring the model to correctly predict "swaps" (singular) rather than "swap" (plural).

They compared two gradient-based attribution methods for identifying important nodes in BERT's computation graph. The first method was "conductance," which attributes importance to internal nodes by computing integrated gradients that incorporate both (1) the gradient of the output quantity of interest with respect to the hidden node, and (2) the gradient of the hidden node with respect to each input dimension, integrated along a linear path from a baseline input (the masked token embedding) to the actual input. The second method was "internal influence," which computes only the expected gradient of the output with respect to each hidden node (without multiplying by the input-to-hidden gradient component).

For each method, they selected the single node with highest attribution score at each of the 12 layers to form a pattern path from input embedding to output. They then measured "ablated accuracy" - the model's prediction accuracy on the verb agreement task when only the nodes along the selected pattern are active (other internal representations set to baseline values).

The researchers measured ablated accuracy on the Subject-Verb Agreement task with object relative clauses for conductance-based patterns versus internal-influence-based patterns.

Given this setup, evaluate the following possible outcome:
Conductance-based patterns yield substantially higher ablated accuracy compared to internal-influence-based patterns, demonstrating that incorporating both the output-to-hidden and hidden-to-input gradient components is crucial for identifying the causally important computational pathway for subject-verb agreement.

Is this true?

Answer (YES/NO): YES